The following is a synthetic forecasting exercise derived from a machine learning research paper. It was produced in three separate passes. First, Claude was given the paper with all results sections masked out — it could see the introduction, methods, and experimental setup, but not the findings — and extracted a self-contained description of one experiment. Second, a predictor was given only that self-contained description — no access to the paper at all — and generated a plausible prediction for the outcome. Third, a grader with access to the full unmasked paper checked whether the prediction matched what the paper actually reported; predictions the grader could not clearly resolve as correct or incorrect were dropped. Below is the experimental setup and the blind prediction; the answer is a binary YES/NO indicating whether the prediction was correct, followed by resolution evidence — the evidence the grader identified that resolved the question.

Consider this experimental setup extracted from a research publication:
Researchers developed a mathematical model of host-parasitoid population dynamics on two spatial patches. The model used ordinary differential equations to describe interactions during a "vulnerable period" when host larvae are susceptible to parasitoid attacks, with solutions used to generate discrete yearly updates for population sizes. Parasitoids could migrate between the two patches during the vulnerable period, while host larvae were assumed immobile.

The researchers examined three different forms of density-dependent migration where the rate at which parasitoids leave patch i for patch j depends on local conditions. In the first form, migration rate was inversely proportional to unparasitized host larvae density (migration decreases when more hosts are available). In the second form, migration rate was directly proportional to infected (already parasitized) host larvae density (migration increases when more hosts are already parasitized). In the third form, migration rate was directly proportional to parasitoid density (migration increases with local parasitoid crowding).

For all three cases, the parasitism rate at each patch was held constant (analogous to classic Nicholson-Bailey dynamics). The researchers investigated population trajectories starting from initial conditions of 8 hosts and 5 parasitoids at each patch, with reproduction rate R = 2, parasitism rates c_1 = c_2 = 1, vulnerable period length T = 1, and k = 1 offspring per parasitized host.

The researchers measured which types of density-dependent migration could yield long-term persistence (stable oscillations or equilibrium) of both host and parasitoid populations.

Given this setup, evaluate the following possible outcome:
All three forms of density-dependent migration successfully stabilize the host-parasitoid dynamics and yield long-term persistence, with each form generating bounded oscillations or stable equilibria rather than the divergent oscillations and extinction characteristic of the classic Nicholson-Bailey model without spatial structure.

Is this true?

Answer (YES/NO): NO